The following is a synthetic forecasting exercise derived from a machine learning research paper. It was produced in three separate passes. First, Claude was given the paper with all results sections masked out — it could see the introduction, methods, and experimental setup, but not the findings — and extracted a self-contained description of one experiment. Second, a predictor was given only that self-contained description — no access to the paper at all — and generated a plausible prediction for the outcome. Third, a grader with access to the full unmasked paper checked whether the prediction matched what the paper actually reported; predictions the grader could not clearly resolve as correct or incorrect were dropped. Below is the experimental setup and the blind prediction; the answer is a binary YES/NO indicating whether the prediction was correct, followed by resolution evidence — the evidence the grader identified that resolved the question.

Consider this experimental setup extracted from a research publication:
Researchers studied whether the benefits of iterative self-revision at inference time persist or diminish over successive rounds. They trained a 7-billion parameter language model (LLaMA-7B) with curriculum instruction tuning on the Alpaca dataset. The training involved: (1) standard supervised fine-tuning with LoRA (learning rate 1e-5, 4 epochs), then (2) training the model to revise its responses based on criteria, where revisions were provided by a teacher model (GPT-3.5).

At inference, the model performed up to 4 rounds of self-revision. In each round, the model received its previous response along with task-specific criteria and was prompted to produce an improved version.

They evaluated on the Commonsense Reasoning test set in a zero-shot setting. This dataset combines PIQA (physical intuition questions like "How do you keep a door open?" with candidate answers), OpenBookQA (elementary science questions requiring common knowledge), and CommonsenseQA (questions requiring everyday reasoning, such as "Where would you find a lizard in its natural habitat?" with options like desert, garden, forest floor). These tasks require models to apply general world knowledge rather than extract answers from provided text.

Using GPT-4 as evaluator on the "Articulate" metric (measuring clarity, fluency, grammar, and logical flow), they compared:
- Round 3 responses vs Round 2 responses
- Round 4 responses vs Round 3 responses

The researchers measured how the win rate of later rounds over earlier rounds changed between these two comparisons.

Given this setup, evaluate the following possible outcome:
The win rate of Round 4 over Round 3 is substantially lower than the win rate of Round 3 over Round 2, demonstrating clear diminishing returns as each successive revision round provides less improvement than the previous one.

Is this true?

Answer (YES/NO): YES